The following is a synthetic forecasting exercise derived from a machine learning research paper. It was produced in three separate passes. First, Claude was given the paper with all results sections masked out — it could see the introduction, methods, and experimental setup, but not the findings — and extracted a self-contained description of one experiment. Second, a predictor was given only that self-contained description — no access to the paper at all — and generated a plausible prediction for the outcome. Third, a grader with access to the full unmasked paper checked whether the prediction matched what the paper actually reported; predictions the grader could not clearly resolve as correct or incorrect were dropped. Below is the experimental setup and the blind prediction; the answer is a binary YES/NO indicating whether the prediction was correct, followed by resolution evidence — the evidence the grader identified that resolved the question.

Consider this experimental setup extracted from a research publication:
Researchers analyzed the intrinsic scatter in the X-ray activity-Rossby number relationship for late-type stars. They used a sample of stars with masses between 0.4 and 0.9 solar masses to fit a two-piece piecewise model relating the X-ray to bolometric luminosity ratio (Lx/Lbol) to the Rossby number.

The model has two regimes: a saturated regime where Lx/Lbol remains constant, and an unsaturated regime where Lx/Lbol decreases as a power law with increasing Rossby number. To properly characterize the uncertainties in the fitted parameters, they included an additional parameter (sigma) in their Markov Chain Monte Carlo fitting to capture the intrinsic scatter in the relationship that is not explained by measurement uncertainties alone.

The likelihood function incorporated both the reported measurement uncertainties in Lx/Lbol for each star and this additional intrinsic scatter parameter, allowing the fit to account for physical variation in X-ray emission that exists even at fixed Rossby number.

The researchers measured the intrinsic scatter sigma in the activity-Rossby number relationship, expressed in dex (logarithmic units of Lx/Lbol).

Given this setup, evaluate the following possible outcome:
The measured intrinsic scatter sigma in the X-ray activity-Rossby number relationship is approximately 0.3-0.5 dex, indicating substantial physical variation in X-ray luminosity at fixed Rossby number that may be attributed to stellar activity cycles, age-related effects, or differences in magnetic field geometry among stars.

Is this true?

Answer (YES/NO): YES